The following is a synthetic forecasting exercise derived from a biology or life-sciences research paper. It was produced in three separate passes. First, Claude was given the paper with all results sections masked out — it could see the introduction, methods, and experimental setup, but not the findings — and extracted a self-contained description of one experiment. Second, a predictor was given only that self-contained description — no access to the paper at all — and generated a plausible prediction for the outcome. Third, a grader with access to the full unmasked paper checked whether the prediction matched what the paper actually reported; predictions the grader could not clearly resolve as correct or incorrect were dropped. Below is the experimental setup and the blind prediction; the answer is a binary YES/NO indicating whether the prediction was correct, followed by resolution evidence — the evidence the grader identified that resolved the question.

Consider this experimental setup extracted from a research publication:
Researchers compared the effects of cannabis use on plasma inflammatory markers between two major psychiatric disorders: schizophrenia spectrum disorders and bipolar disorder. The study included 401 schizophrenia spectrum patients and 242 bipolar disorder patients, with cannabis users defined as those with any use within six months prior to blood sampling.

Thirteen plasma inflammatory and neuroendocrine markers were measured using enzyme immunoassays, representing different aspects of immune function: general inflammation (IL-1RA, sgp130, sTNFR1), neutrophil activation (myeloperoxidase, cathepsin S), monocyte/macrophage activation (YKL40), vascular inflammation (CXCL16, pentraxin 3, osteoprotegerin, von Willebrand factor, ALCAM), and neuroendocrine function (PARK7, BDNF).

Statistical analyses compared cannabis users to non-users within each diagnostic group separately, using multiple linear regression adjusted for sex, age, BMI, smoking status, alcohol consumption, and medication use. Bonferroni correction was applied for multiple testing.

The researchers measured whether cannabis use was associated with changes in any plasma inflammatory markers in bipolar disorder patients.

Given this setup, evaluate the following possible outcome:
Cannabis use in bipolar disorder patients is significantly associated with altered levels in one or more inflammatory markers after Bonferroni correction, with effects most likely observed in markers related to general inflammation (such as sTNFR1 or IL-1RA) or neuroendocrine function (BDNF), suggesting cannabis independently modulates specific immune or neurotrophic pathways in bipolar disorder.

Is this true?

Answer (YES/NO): NO